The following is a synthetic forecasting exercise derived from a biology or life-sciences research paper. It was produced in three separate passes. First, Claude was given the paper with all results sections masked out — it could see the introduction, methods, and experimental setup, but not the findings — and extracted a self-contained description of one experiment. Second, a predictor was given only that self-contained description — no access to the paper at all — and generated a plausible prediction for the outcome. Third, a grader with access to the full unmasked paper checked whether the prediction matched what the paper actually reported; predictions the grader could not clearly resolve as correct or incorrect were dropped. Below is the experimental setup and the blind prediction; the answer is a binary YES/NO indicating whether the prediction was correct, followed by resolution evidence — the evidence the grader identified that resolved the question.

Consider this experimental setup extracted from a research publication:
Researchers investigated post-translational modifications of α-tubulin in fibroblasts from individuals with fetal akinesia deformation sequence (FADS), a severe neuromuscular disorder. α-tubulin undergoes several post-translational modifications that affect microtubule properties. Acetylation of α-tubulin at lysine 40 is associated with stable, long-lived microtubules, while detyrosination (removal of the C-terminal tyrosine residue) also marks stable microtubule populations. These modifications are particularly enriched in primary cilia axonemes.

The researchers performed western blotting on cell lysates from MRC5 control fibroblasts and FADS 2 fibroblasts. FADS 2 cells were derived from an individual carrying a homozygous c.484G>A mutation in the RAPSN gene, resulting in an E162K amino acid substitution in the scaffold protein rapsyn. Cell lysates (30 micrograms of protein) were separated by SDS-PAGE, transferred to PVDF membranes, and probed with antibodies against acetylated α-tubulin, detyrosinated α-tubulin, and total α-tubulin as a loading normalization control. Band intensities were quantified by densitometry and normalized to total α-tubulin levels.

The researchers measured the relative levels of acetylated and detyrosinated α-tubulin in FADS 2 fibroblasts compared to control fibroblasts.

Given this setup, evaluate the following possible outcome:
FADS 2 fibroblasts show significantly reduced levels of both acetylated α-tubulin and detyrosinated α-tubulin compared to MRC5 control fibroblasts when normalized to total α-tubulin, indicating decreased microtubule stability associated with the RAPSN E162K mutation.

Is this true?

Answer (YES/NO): YES